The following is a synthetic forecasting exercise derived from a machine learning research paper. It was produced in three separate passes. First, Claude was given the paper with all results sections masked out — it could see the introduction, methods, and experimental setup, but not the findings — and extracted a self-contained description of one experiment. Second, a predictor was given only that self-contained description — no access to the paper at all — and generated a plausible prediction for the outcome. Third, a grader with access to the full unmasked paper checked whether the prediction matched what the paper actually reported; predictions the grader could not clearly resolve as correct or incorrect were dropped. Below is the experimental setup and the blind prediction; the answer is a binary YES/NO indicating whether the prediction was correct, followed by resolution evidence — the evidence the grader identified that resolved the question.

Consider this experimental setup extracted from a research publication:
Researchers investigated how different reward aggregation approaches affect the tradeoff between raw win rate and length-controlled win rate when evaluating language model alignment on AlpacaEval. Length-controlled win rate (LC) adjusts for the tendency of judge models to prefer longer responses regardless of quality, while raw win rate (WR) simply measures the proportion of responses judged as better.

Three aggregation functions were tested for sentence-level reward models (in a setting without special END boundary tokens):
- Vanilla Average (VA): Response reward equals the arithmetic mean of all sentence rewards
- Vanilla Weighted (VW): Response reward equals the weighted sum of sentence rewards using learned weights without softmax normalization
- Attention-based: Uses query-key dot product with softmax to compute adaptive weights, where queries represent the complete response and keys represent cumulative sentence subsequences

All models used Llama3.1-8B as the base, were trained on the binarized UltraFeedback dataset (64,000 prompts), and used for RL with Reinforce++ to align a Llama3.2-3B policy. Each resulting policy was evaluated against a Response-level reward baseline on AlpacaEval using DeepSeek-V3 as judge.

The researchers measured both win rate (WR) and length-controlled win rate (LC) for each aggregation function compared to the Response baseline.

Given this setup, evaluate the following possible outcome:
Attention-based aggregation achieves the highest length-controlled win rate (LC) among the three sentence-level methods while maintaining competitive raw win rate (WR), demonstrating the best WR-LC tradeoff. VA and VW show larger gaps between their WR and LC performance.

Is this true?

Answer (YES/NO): YES